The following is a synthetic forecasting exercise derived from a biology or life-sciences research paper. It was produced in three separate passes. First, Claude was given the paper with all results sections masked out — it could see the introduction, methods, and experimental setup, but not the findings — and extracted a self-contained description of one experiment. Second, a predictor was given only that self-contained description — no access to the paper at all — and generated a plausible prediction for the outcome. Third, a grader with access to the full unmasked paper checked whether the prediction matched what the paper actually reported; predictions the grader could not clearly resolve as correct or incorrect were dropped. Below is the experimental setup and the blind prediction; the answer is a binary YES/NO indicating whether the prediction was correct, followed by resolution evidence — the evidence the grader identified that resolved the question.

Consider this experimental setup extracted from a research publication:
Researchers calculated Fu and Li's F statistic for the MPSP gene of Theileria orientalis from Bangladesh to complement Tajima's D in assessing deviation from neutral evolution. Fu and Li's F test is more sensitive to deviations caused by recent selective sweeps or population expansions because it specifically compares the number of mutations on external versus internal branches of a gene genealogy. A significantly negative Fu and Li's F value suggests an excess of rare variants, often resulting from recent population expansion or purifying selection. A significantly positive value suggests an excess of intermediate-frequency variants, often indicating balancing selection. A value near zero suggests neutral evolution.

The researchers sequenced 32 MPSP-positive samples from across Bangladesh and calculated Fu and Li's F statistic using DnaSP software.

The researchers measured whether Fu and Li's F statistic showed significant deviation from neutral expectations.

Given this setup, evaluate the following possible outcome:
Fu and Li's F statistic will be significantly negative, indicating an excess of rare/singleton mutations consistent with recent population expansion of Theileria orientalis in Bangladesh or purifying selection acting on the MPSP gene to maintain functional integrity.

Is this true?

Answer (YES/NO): NO